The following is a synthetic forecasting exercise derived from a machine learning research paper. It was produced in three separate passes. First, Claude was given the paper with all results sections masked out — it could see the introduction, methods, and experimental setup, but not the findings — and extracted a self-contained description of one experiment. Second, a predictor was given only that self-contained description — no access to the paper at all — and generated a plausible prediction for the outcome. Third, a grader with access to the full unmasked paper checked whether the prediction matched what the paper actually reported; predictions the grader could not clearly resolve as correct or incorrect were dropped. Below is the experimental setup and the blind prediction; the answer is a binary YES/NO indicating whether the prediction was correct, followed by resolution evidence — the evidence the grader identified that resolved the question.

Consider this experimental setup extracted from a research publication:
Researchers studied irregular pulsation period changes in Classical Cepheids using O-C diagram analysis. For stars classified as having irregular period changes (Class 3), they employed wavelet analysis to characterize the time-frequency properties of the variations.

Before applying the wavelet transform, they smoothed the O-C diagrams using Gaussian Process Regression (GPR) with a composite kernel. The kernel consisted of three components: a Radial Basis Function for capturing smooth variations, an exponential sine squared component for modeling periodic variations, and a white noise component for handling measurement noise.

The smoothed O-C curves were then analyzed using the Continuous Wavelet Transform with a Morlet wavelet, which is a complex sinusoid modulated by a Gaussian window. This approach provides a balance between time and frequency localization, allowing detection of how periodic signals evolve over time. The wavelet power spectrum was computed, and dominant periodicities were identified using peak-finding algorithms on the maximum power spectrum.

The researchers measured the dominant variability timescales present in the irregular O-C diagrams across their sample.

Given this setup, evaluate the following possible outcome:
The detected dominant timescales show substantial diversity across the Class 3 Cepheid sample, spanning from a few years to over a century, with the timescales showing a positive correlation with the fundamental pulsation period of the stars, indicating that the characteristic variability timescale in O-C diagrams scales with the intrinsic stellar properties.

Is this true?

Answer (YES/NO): NO